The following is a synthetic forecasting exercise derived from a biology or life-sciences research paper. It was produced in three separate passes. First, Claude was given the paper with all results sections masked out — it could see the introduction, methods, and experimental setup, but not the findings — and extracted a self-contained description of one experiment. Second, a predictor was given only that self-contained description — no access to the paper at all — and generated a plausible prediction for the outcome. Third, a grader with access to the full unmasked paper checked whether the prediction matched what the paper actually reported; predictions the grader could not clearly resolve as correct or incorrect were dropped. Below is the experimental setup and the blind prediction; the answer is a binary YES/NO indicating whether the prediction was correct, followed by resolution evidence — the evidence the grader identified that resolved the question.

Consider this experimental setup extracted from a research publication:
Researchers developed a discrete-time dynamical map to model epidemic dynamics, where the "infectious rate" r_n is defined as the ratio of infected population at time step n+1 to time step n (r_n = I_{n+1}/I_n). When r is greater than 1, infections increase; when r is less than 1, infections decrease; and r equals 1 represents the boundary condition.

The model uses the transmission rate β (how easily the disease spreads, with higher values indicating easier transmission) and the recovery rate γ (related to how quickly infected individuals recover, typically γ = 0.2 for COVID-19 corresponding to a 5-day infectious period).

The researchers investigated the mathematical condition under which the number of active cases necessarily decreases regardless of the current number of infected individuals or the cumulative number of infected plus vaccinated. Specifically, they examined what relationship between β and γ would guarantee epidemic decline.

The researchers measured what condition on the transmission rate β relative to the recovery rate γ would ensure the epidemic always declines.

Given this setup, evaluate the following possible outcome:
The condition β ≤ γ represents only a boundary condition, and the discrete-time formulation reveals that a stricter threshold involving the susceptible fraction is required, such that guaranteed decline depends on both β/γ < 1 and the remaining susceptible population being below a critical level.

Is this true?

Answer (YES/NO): NO